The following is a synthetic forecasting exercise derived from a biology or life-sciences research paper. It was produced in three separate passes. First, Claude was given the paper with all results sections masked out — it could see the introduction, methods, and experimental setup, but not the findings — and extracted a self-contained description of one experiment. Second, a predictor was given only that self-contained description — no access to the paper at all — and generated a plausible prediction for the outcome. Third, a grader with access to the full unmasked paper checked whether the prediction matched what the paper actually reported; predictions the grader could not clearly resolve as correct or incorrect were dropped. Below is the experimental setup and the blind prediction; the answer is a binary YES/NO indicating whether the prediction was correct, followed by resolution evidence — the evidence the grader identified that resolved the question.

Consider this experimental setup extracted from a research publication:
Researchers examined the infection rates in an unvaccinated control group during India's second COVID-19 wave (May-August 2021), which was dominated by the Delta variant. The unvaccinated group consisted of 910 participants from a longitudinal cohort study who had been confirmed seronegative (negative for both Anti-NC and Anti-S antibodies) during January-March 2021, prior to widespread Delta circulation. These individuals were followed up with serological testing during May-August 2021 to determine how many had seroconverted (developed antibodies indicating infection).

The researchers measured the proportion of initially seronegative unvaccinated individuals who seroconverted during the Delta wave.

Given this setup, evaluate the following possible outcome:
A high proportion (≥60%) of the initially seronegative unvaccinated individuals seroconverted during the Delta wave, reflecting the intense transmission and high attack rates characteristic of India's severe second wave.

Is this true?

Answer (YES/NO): YES